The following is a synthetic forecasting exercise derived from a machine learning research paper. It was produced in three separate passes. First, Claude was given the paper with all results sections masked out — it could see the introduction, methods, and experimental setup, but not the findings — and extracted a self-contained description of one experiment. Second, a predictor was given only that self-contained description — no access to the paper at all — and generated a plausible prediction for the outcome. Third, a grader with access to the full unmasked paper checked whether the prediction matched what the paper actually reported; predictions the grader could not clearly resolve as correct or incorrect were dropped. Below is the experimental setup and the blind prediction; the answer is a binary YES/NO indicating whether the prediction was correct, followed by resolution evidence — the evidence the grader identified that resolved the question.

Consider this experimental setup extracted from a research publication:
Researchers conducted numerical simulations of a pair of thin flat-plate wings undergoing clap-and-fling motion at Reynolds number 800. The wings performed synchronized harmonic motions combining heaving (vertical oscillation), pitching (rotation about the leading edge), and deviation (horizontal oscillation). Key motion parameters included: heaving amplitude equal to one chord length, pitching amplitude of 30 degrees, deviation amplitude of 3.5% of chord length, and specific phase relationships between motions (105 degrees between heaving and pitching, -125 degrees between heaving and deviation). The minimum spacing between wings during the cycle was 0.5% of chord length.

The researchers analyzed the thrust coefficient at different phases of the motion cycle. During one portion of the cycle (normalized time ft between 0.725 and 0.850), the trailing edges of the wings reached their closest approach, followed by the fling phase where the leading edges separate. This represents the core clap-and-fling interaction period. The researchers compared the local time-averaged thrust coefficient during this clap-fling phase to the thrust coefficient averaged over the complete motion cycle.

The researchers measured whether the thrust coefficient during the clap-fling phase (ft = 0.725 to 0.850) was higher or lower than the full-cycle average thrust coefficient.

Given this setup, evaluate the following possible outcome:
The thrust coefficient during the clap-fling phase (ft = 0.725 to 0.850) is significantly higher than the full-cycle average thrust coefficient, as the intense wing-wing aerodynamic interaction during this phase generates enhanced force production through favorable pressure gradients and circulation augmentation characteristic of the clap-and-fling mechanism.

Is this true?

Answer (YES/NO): YES